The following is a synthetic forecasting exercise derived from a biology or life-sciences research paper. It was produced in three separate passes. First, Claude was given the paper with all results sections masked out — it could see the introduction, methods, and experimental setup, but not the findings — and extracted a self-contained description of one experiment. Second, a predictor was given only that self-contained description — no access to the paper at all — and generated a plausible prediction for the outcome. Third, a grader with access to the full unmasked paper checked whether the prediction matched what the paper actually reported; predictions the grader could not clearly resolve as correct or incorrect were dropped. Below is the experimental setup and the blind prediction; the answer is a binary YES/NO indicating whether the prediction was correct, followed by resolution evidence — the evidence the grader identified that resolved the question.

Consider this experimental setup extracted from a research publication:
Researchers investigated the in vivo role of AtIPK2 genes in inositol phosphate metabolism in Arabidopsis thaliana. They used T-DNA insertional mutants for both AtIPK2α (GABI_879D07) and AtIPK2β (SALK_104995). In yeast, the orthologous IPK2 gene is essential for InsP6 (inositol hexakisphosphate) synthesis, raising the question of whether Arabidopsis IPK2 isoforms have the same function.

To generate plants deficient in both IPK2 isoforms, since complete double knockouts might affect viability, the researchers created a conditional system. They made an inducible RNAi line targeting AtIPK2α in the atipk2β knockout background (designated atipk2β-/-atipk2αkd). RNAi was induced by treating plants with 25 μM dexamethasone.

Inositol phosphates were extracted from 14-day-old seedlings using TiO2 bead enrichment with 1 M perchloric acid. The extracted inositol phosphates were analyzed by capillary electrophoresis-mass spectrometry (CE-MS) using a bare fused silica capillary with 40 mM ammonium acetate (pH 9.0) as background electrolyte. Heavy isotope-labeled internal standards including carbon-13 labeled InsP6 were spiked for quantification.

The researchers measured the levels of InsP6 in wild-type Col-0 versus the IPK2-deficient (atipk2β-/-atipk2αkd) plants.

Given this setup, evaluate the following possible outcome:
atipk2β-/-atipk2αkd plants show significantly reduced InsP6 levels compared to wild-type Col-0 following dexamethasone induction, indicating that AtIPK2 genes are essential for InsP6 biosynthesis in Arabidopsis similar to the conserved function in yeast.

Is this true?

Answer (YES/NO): NO